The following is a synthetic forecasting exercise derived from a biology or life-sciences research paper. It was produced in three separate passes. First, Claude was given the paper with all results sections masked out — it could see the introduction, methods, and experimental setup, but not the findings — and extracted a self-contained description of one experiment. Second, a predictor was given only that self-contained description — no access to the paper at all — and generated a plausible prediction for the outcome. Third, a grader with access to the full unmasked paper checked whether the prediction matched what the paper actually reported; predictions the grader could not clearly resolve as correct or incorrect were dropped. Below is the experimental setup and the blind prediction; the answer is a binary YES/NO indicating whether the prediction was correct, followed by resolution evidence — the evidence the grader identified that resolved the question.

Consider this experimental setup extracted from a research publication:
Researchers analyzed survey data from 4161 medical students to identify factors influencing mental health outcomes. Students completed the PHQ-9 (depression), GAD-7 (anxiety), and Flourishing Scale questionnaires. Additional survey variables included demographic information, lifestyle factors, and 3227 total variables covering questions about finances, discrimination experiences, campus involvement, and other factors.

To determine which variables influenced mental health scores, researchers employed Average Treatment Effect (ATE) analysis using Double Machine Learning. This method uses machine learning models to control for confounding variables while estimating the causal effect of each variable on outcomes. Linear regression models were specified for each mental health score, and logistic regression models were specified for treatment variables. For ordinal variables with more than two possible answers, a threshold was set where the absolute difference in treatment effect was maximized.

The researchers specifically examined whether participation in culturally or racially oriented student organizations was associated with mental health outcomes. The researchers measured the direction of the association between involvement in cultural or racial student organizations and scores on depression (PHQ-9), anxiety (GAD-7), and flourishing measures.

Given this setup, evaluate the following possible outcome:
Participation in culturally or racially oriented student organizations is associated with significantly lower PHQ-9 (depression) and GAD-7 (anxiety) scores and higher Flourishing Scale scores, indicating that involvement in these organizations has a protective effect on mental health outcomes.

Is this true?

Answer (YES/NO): YES